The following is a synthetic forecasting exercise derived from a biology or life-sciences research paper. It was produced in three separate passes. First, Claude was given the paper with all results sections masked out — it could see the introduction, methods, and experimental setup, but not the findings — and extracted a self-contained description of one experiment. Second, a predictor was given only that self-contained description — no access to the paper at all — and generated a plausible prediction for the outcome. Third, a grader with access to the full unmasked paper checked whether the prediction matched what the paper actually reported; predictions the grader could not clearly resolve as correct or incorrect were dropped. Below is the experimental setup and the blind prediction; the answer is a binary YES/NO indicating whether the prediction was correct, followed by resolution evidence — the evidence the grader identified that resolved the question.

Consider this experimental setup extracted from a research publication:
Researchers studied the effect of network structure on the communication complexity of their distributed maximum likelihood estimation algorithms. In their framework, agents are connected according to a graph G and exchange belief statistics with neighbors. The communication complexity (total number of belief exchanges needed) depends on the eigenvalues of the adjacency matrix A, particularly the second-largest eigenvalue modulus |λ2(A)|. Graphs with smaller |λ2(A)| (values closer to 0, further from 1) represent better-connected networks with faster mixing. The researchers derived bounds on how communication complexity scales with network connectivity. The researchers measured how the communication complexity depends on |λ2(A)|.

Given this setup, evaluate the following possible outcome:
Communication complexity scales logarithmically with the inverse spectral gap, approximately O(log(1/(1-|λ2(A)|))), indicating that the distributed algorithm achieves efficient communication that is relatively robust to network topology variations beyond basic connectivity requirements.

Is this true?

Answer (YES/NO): NO